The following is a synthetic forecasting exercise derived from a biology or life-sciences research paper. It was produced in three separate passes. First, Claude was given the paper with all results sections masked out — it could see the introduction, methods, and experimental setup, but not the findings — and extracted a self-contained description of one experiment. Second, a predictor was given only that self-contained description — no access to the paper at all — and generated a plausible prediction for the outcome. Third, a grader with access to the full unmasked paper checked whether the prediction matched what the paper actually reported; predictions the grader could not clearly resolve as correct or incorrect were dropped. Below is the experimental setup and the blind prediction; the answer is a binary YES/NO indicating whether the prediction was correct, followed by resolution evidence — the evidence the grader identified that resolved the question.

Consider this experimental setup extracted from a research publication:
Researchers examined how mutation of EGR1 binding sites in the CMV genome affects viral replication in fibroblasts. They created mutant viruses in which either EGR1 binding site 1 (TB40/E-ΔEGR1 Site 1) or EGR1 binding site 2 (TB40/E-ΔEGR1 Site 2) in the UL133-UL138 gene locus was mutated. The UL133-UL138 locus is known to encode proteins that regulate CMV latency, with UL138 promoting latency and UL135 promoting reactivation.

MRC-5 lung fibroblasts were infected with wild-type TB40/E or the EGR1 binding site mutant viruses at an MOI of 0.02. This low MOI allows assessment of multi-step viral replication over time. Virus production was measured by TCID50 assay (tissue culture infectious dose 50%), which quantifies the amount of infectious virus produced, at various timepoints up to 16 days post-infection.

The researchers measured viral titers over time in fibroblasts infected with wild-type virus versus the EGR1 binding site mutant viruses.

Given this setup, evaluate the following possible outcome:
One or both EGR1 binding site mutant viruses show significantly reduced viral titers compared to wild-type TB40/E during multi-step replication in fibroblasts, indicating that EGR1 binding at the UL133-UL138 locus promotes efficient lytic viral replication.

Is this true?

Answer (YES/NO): NO